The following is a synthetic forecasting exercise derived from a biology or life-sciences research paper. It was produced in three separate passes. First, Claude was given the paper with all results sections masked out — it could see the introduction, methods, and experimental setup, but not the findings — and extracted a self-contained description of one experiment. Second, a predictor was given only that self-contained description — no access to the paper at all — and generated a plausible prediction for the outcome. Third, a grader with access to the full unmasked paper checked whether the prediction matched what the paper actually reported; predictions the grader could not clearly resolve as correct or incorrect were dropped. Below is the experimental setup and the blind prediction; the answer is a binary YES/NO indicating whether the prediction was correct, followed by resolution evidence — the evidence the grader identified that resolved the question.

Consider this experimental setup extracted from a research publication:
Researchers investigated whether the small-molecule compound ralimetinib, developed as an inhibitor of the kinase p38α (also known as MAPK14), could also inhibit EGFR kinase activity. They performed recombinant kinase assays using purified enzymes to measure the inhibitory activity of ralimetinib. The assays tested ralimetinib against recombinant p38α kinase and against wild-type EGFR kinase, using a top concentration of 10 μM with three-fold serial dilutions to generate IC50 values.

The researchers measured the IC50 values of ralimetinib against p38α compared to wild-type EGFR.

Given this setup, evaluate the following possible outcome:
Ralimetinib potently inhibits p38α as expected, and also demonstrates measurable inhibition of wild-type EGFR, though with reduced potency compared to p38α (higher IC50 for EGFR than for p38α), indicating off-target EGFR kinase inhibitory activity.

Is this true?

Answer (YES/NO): YES